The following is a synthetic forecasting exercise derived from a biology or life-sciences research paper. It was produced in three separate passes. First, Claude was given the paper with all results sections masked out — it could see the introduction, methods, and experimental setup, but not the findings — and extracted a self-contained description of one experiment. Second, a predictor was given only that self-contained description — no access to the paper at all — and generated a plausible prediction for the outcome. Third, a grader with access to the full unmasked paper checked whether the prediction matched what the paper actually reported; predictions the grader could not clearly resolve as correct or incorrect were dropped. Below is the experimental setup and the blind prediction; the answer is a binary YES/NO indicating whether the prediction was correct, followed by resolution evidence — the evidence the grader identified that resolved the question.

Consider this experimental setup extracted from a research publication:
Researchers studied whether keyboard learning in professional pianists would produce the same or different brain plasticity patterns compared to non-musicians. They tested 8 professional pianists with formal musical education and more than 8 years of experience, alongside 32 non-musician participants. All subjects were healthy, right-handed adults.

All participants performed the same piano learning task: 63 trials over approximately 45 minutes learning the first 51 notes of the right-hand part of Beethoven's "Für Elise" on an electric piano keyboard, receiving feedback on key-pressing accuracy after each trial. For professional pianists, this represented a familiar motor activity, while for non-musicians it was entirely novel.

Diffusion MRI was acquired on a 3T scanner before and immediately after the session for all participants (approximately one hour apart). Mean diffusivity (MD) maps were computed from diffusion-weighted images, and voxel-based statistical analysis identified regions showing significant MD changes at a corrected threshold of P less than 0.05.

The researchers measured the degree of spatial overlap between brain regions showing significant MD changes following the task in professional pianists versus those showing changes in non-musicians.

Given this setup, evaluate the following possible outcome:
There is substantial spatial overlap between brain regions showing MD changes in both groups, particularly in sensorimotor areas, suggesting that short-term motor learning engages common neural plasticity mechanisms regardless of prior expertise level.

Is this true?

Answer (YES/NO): NO